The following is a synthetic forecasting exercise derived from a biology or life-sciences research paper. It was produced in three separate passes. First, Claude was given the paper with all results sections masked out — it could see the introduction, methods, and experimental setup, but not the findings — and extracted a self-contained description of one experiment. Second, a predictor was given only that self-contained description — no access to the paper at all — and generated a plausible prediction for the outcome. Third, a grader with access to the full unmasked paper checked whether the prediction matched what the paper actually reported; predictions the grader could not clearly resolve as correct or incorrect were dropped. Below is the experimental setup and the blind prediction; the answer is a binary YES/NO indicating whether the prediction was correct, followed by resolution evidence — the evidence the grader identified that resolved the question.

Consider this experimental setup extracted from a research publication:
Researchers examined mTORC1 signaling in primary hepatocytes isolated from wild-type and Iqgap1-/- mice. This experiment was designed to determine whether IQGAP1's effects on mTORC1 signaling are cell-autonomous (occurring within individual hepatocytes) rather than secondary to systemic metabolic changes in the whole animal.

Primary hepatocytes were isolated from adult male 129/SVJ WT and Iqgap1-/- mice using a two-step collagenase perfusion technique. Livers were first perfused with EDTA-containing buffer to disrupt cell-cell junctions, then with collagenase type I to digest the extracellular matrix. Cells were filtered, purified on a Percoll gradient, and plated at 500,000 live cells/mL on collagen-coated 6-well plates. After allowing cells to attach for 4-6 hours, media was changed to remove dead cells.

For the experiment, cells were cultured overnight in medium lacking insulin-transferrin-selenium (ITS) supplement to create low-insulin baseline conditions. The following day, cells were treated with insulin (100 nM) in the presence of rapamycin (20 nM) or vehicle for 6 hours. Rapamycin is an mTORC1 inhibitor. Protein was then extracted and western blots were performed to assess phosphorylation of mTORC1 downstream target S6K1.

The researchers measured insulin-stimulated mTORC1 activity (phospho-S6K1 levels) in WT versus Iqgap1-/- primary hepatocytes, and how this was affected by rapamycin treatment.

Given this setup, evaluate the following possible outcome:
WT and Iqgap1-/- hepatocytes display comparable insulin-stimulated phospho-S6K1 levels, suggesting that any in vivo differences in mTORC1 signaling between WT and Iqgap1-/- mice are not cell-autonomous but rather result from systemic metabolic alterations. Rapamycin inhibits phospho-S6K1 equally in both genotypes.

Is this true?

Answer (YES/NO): NO